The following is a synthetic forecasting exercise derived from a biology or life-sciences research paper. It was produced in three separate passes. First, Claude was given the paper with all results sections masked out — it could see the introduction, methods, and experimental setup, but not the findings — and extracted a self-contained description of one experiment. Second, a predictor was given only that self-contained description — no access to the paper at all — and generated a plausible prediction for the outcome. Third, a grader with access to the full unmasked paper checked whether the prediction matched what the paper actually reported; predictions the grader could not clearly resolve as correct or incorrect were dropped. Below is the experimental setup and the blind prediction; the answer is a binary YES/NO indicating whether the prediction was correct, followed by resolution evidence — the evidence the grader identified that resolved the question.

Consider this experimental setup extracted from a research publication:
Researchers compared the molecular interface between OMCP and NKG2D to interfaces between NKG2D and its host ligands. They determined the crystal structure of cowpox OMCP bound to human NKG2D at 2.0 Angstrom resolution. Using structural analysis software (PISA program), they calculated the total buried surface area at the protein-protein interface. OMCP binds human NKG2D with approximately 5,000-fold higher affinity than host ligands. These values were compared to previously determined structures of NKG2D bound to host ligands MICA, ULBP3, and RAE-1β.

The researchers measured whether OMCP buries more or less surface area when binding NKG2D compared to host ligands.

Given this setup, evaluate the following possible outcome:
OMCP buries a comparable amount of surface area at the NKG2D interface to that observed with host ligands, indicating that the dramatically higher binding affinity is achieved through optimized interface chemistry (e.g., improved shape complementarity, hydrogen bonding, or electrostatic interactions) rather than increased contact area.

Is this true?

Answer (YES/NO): NO